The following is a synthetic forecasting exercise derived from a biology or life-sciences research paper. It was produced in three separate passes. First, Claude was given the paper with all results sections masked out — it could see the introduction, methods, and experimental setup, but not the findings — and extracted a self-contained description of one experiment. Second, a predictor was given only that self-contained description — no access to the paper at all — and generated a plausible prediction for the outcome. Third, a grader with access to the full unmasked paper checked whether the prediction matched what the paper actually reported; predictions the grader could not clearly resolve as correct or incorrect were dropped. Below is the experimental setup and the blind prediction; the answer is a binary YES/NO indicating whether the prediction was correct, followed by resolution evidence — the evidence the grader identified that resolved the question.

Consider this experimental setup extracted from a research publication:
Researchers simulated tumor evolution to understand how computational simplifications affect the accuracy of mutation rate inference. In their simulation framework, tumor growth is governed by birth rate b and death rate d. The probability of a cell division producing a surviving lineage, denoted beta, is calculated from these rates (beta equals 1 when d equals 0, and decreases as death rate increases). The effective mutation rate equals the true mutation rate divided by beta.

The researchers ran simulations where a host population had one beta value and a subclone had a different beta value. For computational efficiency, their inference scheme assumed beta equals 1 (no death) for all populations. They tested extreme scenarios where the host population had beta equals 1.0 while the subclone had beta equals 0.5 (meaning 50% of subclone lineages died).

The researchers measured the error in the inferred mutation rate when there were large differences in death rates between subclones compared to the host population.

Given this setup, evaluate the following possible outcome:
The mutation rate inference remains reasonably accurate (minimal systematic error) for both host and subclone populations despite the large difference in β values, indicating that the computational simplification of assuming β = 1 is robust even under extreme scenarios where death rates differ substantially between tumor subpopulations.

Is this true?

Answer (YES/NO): NO